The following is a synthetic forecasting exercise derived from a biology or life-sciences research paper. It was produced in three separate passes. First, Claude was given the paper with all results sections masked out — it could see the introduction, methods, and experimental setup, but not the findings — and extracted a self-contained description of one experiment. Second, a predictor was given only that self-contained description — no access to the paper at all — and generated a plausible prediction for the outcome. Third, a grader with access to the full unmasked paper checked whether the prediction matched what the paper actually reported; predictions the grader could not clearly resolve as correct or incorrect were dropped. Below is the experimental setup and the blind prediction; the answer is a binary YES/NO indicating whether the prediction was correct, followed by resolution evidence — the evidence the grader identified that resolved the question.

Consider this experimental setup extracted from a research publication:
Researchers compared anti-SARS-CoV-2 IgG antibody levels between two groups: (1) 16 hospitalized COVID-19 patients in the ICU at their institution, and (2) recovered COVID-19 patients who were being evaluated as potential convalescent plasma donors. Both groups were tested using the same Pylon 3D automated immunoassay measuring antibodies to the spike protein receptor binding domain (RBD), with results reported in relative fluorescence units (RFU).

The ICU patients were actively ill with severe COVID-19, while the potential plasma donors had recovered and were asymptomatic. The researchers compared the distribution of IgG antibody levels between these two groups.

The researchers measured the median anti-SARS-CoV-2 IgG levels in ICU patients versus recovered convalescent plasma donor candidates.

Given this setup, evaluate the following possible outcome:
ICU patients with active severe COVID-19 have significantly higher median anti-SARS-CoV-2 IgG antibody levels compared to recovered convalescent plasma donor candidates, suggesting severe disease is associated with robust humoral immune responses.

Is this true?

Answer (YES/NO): YES